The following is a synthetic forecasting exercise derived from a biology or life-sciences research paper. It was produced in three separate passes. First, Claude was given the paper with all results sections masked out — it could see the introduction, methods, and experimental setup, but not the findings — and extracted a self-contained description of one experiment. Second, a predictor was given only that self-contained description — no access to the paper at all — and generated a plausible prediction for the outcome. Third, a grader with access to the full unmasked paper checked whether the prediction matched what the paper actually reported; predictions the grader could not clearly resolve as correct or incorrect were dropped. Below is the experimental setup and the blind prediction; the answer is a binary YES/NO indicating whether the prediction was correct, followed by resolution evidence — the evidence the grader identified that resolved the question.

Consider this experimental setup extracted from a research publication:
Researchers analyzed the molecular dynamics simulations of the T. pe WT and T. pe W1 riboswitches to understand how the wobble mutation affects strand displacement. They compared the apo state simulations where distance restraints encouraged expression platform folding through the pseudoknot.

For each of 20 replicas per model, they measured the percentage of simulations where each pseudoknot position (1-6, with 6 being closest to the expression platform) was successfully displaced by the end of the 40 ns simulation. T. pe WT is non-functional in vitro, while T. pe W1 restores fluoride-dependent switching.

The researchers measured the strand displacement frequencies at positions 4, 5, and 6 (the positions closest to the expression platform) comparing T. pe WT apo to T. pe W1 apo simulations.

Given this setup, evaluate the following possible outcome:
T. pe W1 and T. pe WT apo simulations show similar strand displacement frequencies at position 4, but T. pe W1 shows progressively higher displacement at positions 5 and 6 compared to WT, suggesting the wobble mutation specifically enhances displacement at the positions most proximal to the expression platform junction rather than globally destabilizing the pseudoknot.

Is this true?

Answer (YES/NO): NO